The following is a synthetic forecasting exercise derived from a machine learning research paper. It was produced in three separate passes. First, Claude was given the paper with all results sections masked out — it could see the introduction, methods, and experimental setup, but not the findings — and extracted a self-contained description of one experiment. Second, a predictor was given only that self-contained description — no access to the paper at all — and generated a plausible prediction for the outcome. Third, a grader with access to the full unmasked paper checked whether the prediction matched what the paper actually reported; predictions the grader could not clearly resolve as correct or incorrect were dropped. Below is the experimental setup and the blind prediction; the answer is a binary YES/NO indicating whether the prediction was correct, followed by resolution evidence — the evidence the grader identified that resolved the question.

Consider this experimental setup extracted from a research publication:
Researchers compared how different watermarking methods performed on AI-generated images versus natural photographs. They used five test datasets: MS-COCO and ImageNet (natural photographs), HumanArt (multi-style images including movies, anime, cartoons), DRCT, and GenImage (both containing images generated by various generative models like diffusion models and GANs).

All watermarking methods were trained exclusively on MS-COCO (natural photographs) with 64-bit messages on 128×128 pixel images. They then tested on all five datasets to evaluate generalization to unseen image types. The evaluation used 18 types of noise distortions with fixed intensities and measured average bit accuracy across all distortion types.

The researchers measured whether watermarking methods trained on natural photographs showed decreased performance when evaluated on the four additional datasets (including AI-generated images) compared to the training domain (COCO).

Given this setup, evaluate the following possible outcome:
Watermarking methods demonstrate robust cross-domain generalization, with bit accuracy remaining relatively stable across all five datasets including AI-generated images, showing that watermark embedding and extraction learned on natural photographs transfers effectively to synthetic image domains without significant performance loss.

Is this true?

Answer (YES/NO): YES